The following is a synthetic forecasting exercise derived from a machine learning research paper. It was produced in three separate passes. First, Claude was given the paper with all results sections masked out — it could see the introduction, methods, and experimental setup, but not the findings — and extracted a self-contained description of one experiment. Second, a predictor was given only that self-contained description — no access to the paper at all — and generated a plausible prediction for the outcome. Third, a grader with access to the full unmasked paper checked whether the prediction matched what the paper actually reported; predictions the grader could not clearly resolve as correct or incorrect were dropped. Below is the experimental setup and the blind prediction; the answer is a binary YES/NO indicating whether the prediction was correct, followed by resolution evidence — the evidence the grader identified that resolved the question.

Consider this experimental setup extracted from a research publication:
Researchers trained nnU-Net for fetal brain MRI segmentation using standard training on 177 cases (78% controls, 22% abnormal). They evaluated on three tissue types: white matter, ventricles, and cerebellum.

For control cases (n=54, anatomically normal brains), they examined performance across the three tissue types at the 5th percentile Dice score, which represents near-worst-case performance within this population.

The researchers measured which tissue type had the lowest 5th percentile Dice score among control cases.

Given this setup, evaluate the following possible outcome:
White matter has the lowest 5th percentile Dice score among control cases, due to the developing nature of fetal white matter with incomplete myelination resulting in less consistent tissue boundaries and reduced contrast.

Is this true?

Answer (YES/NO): NO